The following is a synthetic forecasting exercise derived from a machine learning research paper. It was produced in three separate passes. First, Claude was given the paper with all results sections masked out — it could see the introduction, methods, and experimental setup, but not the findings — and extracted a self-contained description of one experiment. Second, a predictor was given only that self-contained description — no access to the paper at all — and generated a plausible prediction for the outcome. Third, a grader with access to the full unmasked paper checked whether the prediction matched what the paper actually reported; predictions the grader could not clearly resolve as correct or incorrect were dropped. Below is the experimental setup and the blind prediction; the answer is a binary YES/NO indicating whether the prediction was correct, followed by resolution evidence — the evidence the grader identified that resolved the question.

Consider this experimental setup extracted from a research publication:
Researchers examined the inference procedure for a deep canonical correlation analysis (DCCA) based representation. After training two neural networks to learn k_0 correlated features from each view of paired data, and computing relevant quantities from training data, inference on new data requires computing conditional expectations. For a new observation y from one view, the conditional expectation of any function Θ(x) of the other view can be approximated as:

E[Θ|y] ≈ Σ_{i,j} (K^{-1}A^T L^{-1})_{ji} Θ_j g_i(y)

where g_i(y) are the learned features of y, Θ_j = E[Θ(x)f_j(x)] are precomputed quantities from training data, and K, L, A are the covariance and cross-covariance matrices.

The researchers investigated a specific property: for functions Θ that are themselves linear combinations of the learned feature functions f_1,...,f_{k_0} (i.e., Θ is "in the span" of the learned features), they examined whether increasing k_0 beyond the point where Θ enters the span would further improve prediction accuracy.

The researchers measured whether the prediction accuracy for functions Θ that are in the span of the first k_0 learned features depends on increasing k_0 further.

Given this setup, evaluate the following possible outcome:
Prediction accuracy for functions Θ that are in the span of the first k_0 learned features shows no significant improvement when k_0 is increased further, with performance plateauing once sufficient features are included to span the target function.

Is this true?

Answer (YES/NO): YES